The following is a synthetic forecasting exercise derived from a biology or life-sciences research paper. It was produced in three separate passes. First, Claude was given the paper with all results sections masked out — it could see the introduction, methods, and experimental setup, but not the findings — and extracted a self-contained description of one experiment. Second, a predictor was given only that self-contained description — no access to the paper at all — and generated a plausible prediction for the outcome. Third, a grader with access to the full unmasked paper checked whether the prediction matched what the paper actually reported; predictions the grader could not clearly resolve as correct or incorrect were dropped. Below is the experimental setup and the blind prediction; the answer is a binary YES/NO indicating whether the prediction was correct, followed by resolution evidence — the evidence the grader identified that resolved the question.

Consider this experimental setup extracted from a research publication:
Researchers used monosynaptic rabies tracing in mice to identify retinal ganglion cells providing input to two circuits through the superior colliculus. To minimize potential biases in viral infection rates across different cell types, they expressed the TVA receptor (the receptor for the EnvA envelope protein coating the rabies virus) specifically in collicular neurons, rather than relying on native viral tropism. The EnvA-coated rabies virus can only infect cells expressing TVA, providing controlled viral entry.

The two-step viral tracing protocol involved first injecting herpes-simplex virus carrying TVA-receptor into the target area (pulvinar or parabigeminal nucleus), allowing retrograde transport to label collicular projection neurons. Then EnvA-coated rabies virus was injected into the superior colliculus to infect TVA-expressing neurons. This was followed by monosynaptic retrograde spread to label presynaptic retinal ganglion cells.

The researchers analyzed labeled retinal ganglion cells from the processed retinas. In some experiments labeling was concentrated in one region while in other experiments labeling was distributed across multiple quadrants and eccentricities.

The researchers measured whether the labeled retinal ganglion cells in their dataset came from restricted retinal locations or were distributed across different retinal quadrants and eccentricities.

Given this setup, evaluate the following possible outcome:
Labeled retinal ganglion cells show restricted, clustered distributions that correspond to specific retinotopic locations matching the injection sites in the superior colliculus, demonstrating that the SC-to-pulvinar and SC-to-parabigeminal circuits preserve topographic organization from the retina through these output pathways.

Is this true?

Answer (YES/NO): NO